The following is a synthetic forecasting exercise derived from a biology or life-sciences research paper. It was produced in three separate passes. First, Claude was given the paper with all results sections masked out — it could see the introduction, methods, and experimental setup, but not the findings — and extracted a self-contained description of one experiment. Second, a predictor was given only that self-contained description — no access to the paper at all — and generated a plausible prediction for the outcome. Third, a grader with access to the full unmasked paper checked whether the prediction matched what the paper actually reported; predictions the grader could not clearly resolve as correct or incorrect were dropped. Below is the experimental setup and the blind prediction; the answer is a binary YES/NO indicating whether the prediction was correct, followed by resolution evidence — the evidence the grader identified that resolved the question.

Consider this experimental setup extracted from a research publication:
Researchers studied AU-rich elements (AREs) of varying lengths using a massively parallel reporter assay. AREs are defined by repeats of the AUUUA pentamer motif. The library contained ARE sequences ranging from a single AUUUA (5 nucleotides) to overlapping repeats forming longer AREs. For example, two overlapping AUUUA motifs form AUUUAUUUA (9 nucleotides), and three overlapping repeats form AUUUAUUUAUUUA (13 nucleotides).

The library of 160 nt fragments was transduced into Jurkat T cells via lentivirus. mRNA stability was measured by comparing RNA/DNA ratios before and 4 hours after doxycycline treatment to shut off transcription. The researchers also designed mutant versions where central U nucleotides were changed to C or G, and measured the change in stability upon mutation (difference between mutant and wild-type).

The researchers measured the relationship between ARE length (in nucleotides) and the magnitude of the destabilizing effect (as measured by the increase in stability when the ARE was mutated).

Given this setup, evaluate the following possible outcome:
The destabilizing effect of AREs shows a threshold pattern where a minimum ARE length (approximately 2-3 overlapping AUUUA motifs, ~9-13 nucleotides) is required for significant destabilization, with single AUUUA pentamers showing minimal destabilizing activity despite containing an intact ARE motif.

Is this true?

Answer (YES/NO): NO